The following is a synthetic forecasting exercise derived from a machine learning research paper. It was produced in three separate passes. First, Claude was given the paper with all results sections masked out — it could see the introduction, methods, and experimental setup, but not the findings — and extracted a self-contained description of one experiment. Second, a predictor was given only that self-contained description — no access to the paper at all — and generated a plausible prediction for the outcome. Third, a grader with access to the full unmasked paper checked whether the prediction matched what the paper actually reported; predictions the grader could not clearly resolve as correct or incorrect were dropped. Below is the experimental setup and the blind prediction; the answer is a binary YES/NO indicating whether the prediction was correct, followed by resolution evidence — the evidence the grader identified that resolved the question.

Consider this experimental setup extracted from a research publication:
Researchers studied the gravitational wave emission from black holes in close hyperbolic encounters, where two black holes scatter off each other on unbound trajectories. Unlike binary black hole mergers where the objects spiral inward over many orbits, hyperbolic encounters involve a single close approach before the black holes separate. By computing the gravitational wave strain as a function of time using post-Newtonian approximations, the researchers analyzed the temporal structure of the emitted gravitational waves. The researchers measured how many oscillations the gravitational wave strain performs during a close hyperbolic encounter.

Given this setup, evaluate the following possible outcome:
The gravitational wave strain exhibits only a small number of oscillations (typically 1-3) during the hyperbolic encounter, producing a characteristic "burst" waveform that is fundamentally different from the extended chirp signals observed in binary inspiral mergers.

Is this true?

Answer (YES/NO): NO